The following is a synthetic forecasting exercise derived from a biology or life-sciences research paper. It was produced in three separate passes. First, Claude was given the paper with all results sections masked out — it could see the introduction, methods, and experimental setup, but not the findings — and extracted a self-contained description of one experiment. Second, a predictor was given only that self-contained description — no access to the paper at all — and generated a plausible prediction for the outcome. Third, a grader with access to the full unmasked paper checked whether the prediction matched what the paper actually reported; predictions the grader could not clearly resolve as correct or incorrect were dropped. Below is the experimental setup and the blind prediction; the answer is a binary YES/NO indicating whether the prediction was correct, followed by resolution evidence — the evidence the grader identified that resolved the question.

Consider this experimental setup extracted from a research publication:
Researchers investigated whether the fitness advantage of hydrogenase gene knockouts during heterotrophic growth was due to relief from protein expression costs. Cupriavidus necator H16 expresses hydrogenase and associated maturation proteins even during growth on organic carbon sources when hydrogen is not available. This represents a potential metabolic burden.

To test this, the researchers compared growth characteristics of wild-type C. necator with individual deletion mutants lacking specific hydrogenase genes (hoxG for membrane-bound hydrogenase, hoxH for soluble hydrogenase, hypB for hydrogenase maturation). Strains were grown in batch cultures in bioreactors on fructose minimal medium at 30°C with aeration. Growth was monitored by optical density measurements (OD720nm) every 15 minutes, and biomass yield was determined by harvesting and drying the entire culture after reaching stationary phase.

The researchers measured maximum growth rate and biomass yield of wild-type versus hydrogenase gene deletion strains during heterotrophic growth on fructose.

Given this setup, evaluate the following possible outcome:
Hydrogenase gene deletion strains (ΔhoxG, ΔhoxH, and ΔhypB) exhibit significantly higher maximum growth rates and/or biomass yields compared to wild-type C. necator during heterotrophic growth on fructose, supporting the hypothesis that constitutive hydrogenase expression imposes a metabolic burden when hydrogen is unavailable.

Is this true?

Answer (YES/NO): NO